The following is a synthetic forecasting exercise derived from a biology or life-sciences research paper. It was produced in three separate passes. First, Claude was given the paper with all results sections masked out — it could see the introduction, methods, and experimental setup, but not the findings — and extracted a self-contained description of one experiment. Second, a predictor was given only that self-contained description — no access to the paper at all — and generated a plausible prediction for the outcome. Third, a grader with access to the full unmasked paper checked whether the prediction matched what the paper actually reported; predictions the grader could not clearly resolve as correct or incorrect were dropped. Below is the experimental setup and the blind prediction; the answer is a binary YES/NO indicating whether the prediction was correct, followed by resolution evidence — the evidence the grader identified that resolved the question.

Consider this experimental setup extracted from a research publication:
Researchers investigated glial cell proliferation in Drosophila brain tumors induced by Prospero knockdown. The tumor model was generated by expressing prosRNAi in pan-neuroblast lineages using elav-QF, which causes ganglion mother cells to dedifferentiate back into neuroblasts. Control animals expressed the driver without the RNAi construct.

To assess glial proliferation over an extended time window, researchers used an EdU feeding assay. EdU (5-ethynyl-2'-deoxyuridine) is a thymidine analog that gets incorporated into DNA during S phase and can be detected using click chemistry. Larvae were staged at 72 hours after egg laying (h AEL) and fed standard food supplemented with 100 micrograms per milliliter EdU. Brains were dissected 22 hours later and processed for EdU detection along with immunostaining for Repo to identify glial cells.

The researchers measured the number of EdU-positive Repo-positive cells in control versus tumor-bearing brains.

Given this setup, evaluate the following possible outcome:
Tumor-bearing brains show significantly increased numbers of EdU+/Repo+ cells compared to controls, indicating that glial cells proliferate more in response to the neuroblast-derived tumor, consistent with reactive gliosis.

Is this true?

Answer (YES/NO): NO